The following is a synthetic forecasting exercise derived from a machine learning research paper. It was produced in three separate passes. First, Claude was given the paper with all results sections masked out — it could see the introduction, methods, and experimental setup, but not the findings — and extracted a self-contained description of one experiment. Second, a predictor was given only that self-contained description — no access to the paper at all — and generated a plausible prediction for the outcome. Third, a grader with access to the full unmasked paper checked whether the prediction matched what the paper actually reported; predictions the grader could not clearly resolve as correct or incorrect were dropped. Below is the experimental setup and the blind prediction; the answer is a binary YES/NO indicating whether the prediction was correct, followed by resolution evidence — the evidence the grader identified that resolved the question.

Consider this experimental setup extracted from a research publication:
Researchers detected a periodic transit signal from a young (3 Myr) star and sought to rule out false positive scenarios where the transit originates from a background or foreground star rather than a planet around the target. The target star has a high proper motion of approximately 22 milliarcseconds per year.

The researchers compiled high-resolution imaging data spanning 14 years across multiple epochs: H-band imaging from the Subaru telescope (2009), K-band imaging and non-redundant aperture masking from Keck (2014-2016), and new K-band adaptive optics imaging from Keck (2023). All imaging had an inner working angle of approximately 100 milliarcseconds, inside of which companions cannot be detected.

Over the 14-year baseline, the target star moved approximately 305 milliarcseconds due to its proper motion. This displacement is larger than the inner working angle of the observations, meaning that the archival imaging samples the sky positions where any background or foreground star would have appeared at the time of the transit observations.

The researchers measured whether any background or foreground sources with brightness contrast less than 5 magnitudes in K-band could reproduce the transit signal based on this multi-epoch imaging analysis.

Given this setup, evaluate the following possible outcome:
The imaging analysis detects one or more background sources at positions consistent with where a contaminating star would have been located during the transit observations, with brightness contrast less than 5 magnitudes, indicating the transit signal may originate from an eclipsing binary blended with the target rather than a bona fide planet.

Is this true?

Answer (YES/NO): NO